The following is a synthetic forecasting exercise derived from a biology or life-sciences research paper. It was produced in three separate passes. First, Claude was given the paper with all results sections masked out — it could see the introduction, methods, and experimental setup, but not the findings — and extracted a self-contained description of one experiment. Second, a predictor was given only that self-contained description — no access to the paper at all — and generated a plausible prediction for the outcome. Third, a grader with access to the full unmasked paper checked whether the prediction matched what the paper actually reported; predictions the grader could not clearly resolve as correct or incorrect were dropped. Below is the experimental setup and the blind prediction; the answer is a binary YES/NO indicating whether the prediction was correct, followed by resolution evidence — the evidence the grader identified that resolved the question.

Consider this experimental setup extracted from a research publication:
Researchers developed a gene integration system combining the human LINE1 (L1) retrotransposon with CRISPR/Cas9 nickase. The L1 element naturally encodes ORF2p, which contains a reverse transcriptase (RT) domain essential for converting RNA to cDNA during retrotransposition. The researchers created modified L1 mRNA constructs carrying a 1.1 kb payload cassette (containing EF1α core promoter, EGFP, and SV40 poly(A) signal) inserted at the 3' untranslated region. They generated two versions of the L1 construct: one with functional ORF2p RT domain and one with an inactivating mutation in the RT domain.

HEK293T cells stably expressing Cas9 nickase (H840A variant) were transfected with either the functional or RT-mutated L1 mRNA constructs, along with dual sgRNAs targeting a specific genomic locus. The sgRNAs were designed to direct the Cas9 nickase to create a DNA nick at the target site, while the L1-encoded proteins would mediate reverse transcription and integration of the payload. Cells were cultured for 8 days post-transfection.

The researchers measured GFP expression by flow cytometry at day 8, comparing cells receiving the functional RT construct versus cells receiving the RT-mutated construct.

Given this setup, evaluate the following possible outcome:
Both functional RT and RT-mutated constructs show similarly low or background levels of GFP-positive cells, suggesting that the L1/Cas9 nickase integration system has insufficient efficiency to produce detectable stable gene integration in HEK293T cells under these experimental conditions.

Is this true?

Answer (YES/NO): NO